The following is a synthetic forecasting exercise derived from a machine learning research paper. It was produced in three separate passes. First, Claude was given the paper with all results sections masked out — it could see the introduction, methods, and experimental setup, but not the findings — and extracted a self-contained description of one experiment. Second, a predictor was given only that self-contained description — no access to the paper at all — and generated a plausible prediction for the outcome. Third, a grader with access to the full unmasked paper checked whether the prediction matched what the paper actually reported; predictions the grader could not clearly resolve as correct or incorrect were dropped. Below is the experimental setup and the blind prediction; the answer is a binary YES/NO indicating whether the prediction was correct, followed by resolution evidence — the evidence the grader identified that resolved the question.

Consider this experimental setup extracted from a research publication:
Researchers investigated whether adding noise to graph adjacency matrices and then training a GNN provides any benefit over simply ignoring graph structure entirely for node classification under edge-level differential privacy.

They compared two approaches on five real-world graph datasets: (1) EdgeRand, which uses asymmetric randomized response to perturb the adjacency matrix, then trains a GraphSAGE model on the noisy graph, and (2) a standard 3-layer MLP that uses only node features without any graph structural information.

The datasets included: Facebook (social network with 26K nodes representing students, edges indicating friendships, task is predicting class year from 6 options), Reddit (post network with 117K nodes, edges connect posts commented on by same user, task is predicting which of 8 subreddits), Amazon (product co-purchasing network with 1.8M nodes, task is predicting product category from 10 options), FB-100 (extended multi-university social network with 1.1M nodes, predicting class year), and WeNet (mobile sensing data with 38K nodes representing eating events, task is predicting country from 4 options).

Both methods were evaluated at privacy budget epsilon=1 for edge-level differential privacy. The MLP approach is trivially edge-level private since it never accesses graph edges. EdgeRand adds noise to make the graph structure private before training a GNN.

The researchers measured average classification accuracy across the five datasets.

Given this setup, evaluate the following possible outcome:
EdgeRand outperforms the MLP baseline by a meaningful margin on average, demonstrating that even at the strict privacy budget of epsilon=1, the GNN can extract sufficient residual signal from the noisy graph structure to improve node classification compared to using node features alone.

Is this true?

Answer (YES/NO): NO